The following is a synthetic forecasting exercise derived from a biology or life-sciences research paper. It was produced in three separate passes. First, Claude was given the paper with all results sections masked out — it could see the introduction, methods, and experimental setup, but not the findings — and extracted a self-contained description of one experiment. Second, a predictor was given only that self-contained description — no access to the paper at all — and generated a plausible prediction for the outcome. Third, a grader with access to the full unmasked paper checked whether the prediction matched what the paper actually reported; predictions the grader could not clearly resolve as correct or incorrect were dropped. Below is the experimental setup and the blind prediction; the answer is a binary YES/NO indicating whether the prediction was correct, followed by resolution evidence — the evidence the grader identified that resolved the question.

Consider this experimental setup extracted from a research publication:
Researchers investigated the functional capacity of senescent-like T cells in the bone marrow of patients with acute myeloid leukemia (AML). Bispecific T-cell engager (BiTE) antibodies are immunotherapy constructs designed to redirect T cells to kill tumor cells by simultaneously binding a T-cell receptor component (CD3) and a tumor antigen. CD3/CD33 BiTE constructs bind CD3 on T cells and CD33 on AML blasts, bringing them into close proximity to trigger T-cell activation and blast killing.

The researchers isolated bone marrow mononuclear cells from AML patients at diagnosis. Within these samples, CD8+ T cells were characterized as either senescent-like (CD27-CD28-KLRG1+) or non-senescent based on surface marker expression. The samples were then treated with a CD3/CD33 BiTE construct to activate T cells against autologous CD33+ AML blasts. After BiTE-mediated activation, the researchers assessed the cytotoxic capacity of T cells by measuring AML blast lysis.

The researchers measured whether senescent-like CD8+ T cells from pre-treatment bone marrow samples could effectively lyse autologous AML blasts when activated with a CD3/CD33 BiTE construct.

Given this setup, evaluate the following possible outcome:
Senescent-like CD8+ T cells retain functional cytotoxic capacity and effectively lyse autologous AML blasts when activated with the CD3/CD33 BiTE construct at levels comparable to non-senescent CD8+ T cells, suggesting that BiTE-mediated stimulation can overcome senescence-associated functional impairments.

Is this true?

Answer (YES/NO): NO